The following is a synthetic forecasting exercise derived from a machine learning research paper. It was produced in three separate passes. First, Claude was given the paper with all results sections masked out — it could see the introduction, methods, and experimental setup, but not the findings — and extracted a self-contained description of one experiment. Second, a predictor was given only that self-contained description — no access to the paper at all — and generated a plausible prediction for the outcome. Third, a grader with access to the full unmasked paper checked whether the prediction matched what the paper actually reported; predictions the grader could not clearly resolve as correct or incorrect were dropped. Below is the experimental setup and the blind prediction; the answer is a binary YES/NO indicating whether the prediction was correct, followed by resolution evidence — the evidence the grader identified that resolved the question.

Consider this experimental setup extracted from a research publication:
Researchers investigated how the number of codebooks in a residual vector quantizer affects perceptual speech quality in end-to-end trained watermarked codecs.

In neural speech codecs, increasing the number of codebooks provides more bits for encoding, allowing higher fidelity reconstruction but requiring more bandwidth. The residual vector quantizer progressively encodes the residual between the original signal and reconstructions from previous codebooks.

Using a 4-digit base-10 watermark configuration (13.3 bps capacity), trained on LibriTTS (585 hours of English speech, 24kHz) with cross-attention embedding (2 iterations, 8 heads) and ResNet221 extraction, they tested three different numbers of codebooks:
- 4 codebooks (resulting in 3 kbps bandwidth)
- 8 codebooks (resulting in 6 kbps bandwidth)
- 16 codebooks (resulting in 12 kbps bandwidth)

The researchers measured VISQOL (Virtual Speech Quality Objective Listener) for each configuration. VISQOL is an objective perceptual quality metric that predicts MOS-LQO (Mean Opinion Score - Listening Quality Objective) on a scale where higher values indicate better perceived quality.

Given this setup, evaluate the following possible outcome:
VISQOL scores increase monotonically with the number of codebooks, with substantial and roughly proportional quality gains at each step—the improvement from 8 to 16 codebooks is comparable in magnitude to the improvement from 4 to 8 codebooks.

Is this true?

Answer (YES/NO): NO